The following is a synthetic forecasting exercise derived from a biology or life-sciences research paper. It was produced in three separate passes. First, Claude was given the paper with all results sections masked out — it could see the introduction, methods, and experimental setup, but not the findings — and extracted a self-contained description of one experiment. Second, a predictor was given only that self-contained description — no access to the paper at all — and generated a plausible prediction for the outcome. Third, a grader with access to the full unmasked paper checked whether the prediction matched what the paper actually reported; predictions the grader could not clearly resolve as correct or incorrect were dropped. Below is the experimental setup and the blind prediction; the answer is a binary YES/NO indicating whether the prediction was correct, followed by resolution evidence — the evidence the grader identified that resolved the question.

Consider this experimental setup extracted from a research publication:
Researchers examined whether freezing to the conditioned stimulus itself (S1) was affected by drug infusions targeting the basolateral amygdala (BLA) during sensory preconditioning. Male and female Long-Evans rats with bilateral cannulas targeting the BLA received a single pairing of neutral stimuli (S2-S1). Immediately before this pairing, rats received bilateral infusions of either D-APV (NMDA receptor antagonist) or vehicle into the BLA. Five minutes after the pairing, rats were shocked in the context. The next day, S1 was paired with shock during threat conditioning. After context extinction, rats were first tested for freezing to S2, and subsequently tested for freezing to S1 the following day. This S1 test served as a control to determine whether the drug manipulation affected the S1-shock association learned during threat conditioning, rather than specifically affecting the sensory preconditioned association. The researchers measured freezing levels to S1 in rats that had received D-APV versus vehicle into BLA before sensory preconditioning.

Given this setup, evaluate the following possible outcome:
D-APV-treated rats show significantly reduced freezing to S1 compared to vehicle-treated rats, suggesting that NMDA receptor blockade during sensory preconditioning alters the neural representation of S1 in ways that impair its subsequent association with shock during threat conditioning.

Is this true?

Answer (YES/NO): NO